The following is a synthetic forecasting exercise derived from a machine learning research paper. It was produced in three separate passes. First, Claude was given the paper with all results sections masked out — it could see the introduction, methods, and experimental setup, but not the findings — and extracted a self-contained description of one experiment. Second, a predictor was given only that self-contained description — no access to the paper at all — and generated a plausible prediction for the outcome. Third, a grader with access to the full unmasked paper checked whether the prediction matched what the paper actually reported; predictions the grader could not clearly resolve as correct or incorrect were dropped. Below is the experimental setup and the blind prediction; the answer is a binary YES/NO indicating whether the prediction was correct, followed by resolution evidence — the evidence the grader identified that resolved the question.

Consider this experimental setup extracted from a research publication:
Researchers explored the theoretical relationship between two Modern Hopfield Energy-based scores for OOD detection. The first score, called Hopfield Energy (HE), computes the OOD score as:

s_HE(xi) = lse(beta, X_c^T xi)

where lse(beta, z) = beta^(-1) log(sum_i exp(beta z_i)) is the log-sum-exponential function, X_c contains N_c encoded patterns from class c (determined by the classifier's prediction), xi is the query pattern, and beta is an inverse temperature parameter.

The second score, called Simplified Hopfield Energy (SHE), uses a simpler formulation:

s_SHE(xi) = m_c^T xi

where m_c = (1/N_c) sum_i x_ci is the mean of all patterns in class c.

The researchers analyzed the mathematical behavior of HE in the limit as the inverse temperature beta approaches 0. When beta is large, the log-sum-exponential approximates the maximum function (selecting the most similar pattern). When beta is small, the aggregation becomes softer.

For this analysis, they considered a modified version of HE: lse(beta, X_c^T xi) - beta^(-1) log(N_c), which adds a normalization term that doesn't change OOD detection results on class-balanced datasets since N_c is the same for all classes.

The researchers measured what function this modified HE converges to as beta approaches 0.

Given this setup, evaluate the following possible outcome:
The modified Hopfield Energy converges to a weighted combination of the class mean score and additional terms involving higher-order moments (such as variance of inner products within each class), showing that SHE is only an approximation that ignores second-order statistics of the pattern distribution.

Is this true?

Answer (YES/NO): NO